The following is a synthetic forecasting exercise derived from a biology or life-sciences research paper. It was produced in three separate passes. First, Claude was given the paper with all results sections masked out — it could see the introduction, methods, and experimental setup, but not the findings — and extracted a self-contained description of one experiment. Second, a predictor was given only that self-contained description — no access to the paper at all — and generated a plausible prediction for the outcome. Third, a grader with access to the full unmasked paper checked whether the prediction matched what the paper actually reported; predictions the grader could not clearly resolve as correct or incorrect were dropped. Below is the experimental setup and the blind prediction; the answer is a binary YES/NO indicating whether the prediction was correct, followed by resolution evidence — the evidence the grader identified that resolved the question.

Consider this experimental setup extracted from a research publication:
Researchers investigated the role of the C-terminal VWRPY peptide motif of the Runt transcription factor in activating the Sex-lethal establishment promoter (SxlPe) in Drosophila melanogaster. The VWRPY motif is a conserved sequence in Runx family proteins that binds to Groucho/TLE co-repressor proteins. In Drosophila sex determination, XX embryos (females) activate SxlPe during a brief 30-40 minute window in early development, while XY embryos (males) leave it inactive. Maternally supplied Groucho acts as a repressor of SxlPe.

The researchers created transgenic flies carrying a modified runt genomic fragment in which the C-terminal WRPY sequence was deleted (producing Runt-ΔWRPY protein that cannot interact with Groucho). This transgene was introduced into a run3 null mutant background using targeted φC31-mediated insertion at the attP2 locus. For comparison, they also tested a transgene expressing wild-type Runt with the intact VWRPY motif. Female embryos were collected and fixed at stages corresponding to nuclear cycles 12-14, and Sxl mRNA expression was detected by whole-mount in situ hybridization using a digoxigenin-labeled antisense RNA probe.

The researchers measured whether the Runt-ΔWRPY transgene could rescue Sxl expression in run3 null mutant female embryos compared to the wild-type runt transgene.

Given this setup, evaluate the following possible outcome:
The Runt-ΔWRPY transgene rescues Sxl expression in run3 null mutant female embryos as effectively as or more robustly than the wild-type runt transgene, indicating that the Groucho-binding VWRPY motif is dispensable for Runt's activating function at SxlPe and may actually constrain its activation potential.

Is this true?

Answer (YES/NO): NO